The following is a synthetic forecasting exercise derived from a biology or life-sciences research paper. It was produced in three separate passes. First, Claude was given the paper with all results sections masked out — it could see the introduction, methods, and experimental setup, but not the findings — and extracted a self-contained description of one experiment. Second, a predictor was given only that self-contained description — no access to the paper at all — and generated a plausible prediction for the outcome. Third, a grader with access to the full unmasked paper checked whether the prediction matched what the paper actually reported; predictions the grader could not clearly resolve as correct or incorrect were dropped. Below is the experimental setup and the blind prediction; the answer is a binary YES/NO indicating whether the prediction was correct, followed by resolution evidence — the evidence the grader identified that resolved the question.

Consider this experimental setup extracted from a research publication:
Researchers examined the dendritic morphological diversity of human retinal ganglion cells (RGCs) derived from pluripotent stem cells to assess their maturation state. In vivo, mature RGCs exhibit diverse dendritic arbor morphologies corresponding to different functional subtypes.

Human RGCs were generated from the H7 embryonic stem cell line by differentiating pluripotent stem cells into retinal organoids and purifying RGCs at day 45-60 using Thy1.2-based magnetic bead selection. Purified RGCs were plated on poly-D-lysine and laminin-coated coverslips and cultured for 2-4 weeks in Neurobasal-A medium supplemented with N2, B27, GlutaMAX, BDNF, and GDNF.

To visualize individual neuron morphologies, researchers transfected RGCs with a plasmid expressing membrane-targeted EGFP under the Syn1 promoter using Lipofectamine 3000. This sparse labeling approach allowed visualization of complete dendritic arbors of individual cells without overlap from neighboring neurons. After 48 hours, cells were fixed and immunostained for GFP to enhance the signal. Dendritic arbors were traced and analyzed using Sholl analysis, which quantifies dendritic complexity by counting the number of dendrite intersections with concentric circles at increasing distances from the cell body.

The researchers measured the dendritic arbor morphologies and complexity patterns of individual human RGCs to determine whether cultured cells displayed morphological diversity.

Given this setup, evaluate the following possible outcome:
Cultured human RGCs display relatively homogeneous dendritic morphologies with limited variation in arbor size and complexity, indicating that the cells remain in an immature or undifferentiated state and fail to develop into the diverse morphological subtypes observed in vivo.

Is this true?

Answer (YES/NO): NO